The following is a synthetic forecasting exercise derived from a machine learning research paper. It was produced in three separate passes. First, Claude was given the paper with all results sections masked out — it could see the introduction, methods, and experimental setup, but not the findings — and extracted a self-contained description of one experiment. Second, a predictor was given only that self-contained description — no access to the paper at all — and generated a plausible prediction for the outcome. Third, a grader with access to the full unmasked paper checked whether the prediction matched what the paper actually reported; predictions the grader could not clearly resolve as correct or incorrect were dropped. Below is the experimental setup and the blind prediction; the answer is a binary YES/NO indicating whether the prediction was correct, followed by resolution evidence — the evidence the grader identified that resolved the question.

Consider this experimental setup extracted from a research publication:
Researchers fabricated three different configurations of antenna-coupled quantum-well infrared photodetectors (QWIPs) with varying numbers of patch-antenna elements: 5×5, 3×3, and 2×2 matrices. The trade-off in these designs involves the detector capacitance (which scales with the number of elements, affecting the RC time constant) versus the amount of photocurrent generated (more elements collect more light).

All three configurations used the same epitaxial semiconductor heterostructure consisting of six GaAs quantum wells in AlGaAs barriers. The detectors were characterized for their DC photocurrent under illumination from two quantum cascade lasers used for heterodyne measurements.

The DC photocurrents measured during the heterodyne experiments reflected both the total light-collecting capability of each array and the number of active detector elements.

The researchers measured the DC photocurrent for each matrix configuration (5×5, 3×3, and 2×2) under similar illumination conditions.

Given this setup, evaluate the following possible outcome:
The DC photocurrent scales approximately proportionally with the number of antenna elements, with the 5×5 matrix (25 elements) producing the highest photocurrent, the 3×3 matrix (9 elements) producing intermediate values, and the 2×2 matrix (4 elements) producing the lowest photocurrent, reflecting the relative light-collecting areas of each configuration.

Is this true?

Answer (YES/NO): NO